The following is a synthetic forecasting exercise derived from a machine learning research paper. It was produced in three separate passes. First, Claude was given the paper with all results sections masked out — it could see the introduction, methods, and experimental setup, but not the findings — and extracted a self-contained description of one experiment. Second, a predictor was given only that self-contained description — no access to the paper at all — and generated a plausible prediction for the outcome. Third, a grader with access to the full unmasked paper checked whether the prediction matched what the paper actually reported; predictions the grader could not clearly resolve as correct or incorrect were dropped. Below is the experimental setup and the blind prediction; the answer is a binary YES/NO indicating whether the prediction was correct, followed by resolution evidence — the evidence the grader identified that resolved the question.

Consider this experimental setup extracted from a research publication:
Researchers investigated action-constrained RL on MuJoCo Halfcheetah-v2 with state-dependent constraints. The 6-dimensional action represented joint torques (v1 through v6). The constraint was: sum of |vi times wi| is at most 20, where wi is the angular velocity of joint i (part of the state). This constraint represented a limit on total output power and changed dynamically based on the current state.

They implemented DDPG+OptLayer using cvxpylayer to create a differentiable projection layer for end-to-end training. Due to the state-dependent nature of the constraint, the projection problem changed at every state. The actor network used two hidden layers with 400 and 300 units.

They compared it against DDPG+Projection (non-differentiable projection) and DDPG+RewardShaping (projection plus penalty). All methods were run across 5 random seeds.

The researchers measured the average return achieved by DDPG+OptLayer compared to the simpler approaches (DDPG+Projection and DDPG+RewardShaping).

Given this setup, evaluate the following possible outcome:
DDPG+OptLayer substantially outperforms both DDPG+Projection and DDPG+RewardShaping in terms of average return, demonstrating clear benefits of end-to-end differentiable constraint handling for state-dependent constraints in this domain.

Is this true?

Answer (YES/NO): NO